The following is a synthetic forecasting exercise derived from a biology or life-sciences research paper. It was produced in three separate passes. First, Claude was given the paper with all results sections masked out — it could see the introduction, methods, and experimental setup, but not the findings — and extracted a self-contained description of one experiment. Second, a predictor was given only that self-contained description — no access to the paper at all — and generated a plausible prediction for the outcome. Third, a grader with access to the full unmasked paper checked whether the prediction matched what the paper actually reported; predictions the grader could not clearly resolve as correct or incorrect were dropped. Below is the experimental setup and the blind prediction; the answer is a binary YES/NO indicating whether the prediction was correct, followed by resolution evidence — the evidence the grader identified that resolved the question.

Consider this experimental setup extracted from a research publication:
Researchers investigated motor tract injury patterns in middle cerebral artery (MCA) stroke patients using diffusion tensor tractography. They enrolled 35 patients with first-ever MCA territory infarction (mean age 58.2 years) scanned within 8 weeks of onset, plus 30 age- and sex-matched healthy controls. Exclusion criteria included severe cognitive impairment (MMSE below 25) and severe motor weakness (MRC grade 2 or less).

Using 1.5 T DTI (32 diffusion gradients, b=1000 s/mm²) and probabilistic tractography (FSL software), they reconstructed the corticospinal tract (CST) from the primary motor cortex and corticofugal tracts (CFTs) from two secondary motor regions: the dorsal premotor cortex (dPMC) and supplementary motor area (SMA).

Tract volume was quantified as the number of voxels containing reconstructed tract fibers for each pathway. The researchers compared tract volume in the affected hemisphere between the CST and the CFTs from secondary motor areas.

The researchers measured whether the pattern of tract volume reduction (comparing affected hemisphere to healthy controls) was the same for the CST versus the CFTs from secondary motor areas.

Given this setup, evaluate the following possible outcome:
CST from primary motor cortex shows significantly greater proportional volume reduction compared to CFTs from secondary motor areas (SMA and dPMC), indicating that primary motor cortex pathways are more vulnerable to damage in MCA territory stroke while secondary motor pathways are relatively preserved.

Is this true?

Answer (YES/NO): NO